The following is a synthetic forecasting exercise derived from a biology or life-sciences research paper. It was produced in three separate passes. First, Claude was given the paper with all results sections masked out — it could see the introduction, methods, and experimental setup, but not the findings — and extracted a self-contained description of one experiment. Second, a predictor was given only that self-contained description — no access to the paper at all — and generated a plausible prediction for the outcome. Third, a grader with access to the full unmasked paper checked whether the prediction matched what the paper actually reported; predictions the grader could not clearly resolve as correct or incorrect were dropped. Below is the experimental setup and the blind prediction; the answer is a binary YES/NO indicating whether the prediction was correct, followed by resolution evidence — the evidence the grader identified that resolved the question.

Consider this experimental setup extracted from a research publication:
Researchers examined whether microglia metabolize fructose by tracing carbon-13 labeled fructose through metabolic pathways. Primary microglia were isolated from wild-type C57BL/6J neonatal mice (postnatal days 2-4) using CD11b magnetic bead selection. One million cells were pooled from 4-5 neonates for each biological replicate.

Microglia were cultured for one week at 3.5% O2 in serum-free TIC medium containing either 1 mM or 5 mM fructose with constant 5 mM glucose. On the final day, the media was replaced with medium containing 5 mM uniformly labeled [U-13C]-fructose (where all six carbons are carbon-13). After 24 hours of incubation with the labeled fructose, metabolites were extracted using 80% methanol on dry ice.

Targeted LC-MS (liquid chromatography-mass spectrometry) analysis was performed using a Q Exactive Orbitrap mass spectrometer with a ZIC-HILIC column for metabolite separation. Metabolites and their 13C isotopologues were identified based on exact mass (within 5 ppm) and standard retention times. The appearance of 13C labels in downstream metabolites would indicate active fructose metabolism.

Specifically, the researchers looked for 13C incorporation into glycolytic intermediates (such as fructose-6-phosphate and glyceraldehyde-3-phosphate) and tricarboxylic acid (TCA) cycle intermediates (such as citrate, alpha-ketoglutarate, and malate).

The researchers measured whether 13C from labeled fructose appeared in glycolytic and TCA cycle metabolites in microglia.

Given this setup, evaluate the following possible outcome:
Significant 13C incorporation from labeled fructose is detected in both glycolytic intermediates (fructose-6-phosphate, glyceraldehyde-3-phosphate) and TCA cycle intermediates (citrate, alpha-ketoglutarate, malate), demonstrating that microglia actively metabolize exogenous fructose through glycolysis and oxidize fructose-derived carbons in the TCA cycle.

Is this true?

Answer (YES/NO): YES